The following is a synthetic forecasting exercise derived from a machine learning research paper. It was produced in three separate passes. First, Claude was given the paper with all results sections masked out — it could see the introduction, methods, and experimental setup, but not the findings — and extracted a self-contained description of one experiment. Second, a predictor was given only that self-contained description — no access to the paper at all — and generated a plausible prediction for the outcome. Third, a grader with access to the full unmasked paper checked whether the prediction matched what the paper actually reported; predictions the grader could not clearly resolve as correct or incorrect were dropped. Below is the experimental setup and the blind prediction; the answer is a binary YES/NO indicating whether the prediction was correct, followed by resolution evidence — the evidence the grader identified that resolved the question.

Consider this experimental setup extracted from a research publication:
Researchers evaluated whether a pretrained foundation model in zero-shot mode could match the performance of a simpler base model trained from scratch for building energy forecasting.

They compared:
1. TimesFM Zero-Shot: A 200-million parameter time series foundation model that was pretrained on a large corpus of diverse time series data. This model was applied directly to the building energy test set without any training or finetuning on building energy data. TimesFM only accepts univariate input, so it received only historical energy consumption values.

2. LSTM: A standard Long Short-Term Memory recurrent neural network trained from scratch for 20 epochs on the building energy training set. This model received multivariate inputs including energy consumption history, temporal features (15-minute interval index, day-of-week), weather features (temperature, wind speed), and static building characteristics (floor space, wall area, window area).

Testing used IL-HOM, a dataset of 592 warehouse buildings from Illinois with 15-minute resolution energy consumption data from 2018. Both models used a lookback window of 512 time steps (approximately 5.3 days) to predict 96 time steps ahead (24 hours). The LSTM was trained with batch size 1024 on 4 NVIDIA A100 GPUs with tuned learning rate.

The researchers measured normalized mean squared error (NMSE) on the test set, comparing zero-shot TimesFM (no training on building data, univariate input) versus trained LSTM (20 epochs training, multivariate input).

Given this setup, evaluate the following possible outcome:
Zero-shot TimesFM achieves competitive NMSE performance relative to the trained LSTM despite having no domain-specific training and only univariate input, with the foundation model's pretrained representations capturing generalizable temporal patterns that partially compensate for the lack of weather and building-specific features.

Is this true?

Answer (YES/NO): NO